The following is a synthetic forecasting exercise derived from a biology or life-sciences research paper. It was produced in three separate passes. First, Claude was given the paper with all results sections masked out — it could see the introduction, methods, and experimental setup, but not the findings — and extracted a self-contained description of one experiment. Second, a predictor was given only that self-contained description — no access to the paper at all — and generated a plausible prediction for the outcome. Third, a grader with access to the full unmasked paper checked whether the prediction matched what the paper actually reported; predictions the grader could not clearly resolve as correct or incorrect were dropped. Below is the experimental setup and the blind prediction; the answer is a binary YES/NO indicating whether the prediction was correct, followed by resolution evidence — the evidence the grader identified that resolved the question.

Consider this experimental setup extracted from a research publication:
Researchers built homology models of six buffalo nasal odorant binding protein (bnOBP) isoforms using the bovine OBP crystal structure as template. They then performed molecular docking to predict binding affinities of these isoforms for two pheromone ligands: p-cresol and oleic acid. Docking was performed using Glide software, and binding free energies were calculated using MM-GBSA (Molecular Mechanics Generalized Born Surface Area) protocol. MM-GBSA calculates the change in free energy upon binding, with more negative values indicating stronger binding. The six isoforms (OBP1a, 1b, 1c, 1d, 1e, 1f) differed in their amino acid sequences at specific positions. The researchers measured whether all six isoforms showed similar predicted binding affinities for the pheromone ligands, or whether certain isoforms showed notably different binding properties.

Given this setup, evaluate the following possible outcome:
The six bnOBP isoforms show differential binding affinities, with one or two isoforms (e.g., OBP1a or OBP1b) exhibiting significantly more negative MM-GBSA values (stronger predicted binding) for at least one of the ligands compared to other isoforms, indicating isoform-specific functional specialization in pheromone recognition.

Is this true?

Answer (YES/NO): YES